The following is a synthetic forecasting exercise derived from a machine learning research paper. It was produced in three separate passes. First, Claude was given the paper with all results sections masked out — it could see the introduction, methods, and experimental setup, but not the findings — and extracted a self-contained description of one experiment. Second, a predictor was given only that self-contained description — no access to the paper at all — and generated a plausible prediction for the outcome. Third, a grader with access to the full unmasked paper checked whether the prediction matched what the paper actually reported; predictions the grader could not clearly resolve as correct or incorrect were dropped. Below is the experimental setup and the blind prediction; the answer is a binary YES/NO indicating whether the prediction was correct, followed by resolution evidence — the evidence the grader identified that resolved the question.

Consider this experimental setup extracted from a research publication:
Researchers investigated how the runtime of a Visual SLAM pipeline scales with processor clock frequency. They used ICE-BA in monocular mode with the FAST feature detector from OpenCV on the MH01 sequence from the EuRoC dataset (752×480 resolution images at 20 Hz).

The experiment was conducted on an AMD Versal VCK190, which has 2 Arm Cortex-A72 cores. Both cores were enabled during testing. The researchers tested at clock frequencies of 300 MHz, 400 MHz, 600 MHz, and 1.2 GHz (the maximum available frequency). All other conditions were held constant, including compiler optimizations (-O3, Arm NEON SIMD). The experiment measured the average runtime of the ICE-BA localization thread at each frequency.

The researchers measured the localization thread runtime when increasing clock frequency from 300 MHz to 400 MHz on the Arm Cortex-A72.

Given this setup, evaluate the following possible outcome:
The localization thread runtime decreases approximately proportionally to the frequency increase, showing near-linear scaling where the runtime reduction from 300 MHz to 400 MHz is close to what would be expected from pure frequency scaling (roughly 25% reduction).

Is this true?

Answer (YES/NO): NO